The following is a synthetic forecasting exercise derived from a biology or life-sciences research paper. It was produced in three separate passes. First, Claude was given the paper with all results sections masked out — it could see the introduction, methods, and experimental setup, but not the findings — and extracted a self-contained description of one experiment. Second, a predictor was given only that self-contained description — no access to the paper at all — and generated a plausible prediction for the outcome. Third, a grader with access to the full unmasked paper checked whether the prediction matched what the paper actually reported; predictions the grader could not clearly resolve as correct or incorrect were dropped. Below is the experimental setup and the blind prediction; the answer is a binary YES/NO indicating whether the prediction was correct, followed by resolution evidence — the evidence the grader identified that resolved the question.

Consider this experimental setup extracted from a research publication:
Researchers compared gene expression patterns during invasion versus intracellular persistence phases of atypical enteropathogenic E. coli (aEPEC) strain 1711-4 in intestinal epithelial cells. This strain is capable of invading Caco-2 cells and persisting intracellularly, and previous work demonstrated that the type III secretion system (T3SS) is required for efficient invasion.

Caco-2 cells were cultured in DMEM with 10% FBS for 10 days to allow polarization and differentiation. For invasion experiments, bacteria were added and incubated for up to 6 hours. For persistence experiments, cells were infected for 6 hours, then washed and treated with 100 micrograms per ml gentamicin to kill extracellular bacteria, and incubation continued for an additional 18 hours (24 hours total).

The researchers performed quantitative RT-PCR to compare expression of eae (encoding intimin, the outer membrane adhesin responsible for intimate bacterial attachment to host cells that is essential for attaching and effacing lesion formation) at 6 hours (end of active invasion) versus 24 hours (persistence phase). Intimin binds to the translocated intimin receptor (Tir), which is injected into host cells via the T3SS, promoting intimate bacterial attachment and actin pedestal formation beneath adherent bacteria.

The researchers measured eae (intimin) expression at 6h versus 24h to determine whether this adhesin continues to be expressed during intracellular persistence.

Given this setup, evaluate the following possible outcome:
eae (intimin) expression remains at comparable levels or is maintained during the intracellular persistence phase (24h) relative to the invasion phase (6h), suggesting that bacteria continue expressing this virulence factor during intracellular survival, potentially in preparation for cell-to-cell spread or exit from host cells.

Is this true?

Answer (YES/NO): YES